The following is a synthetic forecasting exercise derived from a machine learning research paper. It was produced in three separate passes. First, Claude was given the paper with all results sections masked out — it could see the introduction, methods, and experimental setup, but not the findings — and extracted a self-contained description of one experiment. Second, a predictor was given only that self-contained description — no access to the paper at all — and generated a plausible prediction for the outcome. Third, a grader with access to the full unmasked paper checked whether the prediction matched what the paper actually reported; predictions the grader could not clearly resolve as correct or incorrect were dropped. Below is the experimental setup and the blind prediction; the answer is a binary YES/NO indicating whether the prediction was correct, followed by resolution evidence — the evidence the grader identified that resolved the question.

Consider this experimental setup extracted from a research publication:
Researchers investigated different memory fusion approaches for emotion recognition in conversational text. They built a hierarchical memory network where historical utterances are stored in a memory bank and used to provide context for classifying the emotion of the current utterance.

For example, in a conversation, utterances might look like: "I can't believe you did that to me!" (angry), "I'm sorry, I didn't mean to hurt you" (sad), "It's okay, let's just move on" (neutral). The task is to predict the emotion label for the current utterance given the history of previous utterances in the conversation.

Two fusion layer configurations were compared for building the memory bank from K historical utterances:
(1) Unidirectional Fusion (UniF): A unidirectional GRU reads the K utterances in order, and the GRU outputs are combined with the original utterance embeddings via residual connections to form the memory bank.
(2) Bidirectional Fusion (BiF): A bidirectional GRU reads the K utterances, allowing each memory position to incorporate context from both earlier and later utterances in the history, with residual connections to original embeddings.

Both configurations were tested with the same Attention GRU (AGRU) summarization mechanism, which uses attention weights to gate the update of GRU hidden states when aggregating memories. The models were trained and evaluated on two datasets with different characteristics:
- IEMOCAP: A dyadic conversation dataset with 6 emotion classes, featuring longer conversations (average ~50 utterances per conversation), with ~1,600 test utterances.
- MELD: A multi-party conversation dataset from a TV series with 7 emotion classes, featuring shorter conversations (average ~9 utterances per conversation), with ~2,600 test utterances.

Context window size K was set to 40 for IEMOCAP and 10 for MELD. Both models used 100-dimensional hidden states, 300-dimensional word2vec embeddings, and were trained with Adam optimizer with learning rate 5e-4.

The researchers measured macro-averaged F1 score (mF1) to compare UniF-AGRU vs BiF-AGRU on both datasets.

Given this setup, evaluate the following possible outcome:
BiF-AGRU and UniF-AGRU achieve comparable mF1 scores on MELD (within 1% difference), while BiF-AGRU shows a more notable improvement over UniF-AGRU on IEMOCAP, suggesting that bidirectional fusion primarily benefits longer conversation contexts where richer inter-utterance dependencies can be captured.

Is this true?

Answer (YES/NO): YES